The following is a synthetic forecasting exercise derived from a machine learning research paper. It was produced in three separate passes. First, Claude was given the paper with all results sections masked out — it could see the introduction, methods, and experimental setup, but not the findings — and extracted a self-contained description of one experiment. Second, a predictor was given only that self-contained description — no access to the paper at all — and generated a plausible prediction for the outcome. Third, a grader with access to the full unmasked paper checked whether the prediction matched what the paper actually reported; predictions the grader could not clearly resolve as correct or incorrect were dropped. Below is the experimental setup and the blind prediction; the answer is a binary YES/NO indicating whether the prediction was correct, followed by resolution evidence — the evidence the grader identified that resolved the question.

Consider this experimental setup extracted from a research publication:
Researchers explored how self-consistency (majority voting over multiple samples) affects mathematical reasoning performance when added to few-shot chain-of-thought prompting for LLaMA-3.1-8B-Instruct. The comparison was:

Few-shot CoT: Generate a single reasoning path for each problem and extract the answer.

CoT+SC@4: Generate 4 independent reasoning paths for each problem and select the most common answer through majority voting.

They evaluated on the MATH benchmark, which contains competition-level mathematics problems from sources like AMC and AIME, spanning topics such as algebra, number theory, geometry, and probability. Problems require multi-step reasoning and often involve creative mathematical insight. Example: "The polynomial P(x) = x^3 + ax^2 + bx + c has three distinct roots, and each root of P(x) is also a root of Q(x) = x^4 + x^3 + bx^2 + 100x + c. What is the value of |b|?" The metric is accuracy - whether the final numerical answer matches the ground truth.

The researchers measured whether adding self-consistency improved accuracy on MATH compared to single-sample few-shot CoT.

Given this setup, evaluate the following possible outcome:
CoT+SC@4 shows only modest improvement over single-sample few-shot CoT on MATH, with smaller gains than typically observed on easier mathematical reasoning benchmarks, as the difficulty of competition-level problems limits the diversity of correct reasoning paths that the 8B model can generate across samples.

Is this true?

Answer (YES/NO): NO